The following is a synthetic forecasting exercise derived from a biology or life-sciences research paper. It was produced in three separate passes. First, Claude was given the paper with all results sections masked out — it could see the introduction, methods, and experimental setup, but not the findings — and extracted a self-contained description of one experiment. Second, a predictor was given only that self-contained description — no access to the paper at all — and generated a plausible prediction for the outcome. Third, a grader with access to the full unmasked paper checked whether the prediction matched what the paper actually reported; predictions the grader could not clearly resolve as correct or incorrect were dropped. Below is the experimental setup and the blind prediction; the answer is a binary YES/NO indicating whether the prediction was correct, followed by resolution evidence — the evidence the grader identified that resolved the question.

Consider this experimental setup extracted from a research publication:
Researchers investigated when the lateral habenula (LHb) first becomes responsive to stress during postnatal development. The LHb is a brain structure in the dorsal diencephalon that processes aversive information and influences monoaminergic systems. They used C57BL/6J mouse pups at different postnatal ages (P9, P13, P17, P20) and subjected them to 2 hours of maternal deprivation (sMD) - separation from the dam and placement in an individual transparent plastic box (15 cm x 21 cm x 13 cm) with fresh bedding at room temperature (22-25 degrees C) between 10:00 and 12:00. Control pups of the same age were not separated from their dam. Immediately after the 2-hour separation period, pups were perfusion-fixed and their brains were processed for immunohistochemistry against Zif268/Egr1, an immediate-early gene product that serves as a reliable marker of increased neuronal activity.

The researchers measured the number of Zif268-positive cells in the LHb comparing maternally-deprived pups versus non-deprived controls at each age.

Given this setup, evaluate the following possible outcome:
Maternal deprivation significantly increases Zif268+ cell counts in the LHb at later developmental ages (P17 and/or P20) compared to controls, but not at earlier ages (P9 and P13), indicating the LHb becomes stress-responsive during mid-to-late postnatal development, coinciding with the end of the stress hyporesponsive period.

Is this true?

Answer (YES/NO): YES